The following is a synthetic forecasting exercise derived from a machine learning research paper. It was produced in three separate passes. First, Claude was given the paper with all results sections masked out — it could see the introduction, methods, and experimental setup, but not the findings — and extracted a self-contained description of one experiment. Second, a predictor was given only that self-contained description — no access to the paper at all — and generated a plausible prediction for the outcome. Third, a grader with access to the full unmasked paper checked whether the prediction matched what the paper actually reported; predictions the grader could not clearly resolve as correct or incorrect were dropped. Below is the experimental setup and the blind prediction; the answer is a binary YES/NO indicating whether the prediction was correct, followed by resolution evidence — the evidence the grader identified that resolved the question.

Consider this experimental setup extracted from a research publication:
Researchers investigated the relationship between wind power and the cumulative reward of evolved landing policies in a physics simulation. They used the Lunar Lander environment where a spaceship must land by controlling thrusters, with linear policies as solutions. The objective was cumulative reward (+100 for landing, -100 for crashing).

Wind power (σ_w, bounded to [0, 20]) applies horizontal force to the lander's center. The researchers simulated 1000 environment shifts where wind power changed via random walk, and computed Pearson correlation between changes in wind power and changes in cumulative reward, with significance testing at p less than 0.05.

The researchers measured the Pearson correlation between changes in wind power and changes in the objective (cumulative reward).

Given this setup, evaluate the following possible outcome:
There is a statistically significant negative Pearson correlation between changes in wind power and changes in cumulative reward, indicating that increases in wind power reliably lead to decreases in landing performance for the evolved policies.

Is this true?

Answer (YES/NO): NO